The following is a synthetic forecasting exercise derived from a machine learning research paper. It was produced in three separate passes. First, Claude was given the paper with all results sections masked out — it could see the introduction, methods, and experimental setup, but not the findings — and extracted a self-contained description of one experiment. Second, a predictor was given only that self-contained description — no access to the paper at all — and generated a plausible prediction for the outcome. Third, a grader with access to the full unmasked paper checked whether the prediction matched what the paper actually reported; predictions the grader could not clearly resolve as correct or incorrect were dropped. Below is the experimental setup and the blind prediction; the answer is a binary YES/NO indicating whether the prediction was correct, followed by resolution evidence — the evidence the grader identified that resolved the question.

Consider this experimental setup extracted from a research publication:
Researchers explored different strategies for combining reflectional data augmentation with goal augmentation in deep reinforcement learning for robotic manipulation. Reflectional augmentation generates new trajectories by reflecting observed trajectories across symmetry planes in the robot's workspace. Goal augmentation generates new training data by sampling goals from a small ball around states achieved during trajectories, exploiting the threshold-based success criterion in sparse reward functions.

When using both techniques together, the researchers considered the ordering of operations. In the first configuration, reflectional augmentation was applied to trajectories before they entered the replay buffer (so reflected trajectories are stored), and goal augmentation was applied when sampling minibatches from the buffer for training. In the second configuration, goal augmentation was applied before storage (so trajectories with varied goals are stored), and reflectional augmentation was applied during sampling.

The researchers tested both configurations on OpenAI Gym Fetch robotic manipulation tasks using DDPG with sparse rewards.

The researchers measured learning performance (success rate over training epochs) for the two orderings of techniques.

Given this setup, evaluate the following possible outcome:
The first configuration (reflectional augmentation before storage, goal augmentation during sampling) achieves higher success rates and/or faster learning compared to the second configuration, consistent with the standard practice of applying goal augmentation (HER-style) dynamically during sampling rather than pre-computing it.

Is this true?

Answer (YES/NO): YES